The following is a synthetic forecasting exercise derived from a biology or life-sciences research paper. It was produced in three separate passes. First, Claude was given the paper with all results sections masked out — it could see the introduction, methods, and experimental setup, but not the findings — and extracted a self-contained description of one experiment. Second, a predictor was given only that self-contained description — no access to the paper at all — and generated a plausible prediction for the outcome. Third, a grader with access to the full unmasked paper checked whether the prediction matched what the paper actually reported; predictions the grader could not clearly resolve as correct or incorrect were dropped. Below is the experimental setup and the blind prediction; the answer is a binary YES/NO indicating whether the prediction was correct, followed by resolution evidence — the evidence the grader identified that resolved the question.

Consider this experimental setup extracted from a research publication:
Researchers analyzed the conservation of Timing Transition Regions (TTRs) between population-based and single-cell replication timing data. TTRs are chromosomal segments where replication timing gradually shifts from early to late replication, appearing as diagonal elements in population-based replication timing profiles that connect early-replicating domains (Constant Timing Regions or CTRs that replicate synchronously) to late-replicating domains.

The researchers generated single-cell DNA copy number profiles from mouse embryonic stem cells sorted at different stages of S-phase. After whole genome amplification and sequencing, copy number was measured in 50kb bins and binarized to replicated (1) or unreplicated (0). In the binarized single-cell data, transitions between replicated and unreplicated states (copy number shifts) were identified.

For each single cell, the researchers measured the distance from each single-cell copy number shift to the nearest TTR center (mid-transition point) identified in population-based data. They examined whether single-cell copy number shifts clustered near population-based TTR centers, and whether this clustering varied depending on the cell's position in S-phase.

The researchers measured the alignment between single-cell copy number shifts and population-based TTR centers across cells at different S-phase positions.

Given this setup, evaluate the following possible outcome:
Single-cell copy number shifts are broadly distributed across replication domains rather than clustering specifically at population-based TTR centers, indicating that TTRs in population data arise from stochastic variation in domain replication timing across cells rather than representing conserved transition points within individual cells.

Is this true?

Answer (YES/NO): NO